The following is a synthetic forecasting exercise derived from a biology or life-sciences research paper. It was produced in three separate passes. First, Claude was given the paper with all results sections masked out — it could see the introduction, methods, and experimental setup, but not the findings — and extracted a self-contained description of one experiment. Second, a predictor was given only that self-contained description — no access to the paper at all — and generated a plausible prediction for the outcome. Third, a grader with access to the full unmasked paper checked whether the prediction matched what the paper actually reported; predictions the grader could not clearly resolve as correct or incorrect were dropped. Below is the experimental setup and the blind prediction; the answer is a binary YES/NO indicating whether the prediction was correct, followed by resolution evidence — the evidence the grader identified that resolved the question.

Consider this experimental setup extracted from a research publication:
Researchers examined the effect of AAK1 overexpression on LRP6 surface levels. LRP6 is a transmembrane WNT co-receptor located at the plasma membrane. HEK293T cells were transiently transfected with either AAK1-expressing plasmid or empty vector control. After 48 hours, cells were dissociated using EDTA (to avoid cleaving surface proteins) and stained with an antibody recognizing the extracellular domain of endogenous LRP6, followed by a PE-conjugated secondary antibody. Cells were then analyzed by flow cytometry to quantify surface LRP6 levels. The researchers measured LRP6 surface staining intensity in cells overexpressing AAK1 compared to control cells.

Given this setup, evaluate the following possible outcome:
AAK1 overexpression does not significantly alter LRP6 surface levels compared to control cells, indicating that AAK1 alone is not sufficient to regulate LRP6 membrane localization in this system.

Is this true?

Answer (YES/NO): NO